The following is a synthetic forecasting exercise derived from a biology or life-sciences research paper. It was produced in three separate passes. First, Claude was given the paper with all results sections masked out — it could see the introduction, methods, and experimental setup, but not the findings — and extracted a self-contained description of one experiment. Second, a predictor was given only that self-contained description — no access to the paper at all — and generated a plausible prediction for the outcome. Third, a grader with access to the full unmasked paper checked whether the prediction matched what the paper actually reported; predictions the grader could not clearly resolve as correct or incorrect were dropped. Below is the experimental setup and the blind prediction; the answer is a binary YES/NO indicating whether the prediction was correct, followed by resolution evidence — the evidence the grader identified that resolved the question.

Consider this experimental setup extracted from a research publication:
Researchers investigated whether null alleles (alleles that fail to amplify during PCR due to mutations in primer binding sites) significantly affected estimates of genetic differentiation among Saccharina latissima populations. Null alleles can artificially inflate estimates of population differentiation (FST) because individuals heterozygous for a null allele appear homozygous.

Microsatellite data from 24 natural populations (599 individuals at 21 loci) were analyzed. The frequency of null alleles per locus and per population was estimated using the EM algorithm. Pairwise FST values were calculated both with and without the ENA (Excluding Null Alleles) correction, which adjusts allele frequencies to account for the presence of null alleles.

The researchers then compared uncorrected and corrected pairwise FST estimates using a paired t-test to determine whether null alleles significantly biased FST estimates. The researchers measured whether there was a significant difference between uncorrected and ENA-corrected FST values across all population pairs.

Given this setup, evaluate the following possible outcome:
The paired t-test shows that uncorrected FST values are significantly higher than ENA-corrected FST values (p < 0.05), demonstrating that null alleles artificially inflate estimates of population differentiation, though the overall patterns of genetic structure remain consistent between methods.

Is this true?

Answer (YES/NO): YES